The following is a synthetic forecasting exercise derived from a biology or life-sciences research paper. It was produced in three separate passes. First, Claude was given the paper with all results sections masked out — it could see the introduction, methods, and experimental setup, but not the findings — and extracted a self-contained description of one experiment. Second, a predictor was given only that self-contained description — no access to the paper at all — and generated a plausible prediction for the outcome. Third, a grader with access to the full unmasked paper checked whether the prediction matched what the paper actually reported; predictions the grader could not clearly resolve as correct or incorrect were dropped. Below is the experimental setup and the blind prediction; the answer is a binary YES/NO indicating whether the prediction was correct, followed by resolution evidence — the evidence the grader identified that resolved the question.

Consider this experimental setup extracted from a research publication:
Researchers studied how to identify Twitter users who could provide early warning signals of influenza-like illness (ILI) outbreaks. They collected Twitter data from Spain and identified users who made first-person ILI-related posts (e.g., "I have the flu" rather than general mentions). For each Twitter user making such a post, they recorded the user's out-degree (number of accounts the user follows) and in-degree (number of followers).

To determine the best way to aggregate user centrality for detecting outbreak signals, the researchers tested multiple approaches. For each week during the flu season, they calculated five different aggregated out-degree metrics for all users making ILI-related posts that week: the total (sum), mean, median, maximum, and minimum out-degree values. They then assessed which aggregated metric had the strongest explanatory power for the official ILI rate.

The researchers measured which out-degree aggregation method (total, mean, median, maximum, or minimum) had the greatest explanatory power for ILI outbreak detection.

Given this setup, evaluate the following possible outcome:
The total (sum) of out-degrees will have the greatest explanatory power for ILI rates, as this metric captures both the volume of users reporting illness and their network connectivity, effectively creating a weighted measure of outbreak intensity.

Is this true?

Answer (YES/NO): YES